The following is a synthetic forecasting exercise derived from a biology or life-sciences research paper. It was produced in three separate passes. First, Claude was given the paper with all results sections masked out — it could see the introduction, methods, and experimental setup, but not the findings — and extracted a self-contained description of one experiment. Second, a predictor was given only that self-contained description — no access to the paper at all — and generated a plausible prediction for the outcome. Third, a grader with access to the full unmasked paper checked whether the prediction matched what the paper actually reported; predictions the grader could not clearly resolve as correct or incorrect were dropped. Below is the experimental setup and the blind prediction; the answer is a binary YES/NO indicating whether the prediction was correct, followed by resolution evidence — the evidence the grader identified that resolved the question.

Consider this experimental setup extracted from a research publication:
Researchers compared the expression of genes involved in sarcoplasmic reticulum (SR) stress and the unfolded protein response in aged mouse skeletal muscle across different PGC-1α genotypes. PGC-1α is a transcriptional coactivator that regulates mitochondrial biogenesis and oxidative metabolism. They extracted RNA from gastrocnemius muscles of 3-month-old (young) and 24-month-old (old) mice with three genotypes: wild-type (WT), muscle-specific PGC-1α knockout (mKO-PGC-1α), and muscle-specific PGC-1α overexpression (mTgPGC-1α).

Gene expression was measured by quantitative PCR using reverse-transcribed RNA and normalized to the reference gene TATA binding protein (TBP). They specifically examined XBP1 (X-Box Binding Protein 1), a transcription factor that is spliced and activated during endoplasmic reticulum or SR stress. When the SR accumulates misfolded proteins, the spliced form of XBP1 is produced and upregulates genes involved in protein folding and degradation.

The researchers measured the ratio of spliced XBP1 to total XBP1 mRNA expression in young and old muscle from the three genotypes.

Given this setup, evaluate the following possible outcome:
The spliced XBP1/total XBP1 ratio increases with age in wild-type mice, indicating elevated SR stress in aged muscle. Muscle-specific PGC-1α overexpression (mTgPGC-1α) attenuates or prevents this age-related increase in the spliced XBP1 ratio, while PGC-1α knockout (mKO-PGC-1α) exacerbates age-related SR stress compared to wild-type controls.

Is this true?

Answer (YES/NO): NO